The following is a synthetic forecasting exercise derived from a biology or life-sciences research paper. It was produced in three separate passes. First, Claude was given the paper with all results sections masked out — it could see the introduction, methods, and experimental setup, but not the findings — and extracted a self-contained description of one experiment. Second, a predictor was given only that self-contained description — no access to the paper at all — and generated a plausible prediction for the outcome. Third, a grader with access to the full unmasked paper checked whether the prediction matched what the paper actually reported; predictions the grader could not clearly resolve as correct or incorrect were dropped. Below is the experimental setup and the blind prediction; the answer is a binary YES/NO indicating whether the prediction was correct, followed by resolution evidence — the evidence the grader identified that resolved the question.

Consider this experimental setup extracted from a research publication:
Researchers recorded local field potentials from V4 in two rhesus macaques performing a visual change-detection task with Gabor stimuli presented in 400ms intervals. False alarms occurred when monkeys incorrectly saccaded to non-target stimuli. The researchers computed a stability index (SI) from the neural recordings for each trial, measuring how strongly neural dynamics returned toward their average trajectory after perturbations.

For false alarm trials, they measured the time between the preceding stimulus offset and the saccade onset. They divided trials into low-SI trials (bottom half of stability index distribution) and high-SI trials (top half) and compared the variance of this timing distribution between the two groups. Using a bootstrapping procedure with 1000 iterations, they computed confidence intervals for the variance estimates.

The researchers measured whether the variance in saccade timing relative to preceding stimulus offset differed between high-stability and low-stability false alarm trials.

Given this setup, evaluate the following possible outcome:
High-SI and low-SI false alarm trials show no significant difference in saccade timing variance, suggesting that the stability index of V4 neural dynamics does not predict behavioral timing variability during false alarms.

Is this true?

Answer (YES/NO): NO